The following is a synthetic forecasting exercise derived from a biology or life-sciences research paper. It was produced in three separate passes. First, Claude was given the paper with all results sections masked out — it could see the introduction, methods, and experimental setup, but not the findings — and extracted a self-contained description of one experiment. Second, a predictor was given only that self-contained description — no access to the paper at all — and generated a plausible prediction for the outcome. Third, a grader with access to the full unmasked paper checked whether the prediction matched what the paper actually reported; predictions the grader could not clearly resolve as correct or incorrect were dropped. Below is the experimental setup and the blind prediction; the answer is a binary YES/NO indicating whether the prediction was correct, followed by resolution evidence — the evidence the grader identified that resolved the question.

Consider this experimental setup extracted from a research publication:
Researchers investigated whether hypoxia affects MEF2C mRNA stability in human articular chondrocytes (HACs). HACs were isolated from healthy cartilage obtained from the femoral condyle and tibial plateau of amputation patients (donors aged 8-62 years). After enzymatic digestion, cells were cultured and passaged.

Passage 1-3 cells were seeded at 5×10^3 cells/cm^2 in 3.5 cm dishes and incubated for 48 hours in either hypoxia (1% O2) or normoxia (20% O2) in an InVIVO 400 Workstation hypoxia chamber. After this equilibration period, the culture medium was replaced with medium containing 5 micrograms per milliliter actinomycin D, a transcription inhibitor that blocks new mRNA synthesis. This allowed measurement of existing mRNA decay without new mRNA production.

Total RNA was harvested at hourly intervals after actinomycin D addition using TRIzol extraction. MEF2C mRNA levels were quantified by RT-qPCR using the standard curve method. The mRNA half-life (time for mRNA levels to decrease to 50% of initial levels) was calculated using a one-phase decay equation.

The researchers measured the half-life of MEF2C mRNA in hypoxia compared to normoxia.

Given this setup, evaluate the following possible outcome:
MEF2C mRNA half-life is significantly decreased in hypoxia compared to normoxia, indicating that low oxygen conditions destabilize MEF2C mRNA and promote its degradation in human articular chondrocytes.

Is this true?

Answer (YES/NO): NO